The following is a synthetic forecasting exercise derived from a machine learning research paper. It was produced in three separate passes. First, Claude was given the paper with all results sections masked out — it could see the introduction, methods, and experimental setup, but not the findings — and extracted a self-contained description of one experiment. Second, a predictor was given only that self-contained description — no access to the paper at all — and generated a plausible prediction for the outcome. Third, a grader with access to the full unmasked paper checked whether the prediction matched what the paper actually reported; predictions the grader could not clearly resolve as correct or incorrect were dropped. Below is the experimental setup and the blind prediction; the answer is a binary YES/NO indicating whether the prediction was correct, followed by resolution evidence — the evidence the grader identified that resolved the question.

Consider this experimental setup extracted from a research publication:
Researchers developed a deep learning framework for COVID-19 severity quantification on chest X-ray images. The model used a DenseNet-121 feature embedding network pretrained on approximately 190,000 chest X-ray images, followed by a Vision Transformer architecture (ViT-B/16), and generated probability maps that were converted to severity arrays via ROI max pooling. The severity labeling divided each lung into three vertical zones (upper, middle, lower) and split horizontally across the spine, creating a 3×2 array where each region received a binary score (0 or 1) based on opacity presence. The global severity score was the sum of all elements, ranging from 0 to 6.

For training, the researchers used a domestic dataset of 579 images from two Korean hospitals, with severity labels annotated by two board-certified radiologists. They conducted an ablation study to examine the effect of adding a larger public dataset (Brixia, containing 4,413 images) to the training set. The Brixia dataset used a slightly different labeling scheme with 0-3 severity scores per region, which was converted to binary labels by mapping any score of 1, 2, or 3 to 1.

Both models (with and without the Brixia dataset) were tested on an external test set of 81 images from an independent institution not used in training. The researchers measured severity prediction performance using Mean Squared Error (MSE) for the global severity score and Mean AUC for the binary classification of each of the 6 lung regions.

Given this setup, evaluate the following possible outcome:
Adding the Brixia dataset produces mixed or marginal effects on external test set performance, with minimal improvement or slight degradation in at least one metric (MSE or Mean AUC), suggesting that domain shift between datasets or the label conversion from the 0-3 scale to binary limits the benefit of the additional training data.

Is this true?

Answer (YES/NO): NO